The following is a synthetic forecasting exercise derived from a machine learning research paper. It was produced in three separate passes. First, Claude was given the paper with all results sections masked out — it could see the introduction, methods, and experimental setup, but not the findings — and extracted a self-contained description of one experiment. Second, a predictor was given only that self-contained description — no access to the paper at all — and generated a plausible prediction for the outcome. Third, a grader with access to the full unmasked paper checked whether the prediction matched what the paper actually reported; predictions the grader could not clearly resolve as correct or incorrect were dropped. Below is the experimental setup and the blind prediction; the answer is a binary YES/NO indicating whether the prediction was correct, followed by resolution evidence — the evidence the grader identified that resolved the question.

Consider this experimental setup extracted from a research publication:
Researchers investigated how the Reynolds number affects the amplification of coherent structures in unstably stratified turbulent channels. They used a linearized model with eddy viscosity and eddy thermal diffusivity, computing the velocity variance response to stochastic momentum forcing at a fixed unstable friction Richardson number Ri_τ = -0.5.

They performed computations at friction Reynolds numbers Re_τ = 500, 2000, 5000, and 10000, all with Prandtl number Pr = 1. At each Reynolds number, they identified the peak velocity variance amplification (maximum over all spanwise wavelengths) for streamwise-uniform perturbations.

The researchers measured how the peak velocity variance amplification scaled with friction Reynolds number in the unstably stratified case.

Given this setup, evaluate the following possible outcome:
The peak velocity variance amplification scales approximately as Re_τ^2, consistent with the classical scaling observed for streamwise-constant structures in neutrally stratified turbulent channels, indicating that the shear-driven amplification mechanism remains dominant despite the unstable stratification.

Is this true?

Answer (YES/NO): NO